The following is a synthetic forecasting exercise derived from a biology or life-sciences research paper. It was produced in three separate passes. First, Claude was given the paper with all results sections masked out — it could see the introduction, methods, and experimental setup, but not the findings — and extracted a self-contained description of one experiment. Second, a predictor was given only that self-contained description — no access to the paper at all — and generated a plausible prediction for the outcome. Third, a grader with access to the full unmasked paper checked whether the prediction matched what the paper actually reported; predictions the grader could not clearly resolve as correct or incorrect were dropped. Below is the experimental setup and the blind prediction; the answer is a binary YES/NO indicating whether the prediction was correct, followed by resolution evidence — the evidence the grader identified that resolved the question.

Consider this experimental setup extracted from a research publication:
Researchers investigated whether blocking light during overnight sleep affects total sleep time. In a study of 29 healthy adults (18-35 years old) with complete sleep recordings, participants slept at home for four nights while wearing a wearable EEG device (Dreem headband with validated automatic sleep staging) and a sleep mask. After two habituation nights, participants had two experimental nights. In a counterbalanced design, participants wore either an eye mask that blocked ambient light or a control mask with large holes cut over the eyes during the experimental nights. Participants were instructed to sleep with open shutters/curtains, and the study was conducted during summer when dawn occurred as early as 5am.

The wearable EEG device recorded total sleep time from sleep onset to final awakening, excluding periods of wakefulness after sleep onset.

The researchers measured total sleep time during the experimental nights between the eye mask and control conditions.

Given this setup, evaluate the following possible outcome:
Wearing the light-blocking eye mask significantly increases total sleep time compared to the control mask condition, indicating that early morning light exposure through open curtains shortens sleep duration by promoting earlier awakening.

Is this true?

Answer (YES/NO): NO